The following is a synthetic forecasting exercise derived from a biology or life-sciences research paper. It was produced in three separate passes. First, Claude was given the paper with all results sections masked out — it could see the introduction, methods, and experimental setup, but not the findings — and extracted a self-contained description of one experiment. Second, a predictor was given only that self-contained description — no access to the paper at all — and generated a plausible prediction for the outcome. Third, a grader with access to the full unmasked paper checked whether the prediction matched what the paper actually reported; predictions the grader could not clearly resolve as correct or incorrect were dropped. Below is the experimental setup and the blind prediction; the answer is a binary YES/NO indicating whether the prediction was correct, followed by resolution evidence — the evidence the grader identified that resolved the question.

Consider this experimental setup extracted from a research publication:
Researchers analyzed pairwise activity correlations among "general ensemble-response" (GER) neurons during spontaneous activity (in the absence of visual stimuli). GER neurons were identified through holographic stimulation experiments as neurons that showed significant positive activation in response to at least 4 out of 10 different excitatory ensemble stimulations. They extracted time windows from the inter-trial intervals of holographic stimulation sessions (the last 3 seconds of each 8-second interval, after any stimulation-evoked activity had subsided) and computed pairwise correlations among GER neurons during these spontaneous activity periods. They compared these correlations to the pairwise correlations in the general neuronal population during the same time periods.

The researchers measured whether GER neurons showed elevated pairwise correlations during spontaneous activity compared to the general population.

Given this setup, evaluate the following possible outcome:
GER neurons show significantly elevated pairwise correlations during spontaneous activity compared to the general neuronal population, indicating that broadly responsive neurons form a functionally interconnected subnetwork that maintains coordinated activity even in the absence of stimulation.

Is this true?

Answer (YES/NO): YES